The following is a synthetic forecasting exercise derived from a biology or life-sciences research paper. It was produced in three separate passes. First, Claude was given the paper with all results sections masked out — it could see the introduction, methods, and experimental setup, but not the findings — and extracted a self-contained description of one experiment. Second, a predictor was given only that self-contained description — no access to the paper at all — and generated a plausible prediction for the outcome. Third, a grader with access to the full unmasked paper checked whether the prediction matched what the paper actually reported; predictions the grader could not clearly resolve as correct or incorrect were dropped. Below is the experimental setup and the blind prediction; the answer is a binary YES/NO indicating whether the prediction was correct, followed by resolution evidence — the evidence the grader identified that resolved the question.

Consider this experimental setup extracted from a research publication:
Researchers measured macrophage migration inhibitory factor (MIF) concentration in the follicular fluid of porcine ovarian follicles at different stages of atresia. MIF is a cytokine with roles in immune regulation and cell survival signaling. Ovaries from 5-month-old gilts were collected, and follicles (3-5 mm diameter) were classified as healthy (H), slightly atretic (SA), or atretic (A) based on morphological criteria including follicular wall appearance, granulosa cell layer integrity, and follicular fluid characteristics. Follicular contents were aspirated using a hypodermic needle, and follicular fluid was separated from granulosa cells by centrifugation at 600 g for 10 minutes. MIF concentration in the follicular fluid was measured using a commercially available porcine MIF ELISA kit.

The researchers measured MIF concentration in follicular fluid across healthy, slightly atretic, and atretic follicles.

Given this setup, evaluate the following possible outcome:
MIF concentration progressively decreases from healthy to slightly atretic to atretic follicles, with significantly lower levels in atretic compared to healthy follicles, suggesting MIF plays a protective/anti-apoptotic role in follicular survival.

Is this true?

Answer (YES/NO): YES